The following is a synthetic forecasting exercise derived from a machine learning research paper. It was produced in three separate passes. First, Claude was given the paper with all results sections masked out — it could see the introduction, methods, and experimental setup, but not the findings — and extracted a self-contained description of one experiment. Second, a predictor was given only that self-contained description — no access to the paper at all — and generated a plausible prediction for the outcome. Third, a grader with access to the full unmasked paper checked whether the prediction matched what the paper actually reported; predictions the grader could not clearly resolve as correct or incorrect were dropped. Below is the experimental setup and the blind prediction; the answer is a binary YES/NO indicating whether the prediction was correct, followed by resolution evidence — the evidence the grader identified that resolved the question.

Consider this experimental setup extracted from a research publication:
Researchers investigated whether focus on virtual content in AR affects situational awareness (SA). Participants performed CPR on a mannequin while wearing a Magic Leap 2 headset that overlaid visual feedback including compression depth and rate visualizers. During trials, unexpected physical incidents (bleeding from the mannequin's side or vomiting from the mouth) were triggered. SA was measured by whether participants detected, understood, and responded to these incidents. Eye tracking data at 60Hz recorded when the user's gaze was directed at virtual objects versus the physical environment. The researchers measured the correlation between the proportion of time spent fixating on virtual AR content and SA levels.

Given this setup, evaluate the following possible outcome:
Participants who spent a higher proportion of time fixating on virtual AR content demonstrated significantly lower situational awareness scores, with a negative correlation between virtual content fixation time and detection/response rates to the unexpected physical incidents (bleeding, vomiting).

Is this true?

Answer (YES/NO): YES